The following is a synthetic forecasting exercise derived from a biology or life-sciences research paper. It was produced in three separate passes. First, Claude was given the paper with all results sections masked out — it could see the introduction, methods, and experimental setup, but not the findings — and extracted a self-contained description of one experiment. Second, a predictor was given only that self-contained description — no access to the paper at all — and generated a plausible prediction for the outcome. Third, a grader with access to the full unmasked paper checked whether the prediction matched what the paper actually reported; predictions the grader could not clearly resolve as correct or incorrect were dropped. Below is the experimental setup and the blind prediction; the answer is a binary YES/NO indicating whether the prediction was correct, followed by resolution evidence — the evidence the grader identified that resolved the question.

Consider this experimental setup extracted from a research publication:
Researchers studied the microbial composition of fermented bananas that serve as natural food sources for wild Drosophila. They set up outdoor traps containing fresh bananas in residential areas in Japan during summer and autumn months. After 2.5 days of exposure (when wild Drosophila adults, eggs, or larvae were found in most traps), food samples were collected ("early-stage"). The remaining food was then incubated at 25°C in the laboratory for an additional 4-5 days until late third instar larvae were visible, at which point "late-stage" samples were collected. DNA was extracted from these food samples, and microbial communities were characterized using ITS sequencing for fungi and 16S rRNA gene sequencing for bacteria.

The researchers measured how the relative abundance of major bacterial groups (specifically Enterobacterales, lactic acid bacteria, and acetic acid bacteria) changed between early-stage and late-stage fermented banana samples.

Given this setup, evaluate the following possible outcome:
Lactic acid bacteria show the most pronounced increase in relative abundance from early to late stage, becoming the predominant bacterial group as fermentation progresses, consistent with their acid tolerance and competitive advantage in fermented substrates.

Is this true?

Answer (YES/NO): NO